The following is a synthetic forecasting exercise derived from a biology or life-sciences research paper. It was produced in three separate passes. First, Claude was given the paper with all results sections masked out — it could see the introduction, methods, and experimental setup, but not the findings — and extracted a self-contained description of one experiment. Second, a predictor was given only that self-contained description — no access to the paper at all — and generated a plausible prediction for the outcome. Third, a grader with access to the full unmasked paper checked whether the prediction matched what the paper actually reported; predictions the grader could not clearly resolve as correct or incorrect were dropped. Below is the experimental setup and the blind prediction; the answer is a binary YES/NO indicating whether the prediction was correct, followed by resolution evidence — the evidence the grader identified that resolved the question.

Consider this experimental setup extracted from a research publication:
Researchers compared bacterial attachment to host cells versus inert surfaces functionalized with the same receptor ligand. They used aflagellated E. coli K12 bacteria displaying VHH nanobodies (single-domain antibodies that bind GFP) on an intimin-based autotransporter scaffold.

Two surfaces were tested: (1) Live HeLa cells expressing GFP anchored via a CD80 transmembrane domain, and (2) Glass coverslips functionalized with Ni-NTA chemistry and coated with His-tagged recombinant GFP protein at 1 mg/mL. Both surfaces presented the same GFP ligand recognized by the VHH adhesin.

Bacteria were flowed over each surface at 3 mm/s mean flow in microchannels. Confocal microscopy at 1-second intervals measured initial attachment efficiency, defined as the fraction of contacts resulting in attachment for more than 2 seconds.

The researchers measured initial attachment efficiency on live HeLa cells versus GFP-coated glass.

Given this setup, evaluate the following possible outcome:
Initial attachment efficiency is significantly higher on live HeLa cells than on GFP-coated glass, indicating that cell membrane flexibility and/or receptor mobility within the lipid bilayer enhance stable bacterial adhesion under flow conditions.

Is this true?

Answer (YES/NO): NO